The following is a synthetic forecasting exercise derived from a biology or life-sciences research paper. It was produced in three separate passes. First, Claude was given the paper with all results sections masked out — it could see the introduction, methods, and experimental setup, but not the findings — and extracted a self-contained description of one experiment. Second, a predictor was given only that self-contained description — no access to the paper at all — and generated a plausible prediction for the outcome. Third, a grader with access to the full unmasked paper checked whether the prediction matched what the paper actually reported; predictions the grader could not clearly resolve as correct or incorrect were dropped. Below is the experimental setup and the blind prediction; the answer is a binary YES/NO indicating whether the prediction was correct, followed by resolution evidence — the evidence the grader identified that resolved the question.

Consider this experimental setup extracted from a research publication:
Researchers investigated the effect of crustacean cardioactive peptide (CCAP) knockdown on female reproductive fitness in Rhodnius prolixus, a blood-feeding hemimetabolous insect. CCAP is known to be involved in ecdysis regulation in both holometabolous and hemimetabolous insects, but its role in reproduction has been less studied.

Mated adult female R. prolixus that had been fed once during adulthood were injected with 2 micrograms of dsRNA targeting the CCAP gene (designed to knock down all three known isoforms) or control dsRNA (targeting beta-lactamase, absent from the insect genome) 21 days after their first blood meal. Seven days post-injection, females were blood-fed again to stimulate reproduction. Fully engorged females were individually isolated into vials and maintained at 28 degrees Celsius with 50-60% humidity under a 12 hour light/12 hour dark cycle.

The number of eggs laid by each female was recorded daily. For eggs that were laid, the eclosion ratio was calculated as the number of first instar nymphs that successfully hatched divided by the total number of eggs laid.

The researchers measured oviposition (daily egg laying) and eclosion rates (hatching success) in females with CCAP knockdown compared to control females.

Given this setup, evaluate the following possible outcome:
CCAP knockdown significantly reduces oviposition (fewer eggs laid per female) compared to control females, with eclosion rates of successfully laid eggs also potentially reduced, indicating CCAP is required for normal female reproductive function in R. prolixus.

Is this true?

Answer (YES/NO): NO